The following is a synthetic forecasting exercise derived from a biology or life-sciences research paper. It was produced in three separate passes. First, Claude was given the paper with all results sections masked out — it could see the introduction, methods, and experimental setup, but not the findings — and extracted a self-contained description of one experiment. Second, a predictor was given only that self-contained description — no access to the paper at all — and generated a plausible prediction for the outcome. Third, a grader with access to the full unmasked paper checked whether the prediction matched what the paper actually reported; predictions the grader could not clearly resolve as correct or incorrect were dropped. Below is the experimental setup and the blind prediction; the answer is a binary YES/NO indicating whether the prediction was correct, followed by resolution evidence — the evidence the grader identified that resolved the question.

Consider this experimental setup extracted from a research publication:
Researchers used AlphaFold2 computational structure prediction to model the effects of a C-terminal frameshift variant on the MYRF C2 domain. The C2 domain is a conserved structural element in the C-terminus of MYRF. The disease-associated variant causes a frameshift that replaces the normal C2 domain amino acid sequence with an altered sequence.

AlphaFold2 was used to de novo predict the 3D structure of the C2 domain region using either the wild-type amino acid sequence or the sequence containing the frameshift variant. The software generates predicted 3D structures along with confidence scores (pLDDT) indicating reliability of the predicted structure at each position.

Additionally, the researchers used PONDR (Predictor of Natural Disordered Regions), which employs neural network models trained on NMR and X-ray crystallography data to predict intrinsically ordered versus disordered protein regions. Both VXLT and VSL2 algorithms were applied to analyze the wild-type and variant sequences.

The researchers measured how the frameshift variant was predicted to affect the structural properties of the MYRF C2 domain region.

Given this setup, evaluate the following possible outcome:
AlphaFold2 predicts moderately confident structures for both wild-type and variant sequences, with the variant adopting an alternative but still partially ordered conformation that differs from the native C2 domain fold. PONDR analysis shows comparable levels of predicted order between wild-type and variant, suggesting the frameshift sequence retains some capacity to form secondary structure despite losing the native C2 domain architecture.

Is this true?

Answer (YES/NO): NO